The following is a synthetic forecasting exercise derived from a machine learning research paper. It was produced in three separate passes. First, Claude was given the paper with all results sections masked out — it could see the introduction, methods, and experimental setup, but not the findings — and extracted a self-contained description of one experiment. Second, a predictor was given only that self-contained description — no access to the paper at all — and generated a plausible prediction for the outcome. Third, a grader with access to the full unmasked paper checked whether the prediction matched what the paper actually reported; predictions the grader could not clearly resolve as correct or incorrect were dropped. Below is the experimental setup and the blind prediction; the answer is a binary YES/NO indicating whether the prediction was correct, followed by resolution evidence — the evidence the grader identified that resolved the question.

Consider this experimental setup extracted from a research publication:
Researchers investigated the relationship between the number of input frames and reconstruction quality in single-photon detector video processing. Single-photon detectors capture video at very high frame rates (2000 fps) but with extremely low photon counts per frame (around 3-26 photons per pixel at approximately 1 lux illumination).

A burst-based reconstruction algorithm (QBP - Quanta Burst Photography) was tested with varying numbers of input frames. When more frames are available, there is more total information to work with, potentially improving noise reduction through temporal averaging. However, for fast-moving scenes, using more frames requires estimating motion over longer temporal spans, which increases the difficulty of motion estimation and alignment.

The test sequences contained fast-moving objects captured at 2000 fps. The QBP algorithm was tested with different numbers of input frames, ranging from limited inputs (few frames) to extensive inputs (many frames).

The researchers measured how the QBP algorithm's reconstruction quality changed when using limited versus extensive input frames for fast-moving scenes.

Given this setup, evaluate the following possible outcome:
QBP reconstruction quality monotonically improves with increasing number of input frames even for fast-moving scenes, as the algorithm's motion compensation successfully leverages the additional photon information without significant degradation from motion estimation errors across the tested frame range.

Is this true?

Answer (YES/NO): NO